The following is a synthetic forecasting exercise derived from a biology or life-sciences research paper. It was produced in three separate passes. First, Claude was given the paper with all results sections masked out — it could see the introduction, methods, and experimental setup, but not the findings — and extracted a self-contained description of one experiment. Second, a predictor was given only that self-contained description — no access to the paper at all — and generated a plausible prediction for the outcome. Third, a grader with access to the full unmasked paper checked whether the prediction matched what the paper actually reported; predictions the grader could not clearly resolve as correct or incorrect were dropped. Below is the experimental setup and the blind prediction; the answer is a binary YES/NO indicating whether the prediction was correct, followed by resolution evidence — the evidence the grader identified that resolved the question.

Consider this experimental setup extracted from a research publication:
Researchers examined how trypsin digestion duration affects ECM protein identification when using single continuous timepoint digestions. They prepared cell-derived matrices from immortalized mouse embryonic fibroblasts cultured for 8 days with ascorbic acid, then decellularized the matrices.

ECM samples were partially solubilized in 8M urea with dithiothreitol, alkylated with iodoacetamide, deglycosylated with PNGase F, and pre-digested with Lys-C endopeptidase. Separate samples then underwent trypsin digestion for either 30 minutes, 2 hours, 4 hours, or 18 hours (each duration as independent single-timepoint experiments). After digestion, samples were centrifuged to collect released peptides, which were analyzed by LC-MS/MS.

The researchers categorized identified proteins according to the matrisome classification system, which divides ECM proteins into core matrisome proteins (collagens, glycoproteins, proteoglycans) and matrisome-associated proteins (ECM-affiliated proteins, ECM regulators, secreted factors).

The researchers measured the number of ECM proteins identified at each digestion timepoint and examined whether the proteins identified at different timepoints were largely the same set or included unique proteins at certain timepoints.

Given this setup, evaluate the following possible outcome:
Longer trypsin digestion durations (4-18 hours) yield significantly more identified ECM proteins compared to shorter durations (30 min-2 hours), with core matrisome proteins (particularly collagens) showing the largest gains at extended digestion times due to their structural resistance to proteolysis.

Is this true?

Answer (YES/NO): NO